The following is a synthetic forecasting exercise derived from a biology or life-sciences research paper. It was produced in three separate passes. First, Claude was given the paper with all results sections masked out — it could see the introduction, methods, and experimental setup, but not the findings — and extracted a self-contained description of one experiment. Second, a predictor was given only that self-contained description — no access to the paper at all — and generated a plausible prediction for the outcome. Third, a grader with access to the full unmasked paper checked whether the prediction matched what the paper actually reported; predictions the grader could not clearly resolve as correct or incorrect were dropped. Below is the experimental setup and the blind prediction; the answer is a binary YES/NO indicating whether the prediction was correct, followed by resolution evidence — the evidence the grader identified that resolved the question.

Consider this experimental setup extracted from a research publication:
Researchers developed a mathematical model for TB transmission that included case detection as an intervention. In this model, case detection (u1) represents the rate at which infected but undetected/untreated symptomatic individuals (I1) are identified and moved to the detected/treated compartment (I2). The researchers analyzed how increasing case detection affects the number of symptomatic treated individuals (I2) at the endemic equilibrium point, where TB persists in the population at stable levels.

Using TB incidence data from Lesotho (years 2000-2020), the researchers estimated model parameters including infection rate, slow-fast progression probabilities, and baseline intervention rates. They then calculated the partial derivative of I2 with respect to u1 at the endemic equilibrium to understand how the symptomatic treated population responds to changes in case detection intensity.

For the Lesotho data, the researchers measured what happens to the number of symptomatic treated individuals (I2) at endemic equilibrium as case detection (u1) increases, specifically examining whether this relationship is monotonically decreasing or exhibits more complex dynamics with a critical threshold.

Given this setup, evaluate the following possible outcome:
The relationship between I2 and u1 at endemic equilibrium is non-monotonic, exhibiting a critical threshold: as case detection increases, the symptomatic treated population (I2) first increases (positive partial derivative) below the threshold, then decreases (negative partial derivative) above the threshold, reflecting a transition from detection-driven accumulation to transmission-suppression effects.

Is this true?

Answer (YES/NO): YES